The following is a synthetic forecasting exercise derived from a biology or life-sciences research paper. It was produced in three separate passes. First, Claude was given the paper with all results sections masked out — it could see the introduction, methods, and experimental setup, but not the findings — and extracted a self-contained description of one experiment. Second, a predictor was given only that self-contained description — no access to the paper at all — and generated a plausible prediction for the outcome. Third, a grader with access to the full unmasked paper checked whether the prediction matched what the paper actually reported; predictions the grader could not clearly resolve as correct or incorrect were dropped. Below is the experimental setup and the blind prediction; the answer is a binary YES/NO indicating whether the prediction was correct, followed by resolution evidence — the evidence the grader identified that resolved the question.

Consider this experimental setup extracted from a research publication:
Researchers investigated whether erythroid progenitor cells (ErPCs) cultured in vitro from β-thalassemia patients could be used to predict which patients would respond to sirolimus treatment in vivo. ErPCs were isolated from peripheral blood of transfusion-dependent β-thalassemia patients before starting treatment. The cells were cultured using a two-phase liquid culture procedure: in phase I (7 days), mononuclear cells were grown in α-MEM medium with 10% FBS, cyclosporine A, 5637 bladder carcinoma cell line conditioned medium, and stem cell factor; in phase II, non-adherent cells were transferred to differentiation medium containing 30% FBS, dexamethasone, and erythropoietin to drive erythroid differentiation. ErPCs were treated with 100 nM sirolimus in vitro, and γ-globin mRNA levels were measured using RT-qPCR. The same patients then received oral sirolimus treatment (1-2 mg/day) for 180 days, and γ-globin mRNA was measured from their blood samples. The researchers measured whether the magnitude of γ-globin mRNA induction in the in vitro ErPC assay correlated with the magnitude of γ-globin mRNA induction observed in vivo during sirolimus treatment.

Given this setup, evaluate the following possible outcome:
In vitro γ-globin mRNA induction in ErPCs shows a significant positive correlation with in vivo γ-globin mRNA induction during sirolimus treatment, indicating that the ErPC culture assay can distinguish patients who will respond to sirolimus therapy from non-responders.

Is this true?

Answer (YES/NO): NO